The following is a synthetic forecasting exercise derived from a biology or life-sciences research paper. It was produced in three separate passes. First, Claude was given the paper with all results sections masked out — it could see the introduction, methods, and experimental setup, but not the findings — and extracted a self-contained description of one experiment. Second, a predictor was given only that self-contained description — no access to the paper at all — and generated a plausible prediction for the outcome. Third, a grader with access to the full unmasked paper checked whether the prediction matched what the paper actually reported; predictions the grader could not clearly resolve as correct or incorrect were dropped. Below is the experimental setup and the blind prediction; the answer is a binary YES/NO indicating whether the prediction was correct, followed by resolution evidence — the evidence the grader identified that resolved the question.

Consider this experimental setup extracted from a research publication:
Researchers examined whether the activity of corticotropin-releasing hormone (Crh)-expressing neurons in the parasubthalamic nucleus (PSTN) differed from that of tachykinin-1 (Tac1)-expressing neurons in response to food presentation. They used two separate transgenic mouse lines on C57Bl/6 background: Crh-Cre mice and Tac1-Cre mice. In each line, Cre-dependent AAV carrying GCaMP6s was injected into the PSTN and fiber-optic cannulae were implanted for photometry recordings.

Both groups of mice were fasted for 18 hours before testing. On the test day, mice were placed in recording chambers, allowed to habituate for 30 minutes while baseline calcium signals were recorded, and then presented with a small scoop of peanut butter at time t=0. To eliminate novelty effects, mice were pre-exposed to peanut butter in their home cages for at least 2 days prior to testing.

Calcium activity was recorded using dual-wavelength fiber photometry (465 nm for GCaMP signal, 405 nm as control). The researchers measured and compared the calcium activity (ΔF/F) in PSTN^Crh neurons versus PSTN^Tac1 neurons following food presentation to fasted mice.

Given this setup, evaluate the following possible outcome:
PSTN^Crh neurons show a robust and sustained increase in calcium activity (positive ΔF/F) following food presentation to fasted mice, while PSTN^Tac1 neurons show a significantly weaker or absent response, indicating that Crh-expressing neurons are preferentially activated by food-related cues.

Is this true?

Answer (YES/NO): NO